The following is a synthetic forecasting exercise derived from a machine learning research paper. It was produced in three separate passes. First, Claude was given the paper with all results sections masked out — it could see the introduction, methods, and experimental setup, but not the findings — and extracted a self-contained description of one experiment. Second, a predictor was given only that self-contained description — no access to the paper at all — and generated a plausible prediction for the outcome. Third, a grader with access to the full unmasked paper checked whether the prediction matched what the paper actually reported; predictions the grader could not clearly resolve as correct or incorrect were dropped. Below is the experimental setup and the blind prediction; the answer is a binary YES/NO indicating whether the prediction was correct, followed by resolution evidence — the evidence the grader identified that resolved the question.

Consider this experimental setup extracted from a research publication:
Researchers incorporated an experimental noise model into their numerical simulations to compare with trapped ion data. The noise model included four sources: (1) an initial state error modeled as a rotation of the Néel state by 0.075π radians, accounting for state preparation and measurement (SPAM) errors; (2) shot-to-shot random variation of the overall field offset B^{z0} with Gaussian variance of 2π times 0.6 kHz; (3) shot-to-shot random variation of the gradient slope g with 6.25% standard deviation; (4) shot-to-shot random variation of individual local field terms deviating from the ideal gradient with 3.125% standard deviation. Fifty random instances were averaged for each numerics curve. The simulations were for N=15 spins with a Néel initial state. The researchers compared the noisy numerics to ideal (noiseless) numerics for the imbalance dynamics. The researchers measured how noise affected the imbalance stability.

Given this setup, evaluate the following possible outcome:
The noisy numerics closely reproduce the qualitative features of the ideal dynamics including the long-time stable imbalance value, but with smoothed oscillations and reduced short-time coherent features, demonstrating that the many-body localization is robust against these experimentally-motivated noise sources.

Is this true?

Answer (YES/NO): NO